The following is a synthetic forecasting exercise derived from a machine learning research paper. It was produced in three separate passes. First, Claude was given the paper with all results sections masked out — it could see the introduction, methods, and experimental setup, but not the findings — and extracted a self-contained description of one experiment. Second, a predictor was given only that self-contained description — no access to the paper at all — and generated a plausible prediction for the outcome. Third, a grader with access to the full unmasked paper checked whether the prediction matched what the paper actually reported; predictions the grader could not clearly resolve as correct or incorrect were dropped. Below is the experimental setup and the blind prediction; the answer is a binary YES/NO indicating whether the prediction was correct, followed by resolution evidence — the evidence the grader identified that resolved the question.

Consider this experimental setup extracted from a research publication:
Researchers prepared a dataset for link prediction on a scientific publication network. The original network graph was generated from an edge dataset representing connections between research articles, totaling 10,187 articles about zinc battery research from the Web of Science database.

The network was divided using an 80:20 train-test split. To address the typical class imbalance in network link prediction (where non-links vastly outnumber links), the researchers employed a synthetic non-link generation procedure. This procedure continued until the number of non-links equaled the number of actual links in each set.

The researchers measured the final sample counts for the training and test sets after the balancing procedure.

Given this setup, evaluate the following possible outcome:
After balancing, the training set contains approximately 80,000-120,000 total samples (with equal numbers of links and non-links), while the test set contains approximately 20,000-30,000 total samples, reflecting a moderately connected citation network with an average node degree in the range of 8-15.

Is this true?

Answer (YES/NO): NO